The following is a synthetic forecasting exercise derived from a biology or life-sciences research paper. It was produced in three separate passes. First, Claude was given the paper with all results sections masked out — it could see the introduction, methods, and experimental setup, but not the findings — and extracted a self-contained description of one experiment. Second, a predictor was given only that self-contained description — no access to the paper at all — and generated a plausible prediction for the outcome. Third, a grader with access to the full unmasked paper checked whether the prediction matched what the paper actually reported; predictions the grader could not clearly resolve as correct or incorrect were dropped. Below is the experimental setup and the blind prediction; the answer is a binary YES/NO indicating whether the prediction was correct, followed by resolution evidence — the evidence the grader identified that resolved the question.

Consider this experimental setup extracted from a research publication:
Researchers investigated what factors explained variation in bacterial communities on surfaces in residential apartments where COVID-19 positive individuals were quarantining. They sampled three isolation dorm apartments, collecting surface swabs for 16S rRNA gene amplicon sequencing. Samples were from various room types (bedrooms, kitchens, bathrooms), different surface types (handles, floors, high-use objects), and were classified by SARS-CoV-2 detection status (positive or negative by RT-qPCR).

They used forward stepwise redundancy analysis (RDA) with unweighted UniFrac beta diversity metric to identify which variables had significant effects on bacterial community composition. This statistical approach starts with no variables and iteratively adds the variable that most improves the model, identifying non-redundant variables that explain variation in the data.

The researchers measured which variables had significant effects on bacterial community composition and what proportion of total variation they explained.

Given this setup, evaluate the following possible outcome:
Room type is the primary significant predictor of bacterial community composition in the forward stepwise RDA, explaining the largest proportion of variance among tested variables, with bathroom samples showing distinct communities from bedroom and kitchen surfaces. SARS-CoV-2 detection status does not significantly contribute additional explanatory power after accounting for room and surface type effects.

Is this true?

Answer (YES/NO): NO